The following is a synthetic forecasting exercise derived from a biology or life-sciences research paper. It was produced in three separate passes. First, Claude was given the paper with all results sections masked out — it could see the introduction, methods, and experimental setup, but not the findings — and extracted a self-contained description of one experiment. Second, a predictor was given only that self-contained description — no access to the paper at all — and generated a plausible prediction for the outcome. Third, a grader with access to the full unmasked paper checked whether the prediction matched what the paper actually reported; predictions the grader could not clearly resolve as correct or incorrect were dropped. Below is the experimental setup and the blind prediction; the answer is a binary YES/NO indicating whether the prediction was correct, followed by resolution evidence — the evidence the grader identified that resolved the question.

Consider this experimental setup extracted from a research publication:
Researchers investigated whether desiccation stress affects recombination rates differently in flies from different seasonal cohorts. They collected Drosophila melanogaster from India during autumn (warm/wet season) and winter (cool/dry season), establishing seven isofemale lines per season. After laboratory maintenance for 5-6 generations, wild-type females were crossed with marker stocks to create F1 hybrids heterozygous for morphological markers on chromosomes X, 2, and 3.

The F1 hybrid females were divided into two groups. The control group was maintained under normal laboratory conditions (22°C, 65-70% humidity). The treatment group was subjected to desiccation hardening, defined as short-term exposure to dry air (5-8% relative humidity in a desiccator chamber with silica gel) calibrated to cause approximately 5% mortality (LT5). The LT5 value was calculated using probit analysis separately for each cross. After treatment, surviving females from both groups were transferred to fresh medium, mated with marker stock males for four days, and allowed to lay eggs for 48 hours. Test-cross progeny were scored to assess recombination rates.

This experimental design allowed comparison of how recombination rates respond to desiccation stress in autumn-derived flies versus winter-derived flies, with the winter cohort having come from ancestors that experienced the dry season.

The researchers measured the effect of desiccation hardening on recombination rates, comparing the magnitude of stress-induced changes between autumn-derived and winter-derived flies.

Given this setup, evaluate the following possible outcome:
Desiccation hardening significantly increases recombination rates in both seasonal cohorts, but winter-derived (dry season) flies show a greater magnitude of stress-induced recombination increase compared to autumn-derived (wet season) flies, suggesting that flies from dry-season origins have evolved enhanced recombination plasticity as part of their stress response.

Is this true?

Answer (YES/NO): NO